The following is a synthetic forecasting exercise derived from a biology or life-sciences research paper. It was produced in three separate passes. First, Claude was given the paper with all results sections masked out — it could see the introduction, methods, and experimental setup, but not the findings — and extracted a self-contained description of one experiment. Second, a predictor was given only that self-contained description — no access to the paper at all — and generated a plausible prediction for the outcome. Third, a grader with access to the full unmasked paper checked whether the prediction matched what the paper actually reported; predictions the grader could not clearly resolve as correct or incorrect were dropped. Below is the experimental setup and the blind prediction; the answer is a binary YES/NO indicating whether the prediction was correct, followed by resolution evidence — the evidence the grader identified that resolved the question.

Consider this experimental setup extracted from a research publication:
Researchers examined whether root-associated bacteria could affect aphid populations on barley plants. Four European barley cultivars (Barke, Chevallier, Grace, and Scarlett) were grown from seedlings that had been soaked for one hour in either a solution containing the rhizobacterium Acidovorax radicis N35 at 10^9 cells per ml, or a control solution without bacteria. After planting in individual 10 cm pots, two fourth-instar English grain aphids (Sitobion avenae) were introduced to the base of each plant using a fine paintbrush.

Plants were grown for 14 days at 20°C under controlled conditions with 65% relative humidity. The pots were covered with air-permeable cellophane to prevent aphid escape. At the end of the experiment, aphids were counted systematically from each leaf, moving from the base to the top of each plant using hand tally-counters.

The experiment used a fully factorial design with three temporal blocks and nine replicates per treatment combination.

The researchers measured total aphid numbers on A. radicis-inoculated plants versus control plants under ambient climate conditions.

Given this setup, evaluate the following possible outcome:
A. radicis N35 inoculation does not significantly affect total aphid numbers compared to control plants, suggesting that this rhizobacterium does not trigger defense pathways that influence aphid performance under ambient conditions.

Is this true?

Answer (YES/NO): NO